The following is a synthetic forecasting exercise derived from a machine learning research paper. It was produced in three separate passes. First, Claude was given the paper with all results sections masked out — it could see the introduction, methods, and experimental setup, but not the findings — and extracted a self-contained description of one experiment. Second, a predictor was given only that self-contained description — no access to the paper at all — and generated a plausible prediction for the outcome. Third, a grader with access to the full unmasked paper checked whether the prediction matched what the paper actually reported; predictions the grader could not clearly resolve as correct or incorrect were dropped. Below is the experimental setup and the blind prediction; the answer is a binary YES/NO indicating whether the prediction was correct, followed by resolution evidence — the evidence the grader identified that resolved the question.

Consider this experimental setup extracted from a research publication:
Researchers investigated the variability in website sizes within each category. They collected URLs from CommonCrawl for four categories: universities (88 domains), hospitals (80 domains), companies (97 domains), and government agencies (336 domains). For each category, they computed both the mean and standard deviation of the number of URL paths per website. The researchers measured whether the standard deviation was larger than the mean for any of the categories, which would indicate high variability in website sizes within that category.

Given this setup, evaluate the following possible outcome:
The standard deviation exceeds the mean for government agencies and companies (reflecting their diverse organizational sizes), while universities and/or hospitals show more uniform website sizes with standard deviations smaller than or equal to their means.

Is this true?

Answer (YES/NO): NO